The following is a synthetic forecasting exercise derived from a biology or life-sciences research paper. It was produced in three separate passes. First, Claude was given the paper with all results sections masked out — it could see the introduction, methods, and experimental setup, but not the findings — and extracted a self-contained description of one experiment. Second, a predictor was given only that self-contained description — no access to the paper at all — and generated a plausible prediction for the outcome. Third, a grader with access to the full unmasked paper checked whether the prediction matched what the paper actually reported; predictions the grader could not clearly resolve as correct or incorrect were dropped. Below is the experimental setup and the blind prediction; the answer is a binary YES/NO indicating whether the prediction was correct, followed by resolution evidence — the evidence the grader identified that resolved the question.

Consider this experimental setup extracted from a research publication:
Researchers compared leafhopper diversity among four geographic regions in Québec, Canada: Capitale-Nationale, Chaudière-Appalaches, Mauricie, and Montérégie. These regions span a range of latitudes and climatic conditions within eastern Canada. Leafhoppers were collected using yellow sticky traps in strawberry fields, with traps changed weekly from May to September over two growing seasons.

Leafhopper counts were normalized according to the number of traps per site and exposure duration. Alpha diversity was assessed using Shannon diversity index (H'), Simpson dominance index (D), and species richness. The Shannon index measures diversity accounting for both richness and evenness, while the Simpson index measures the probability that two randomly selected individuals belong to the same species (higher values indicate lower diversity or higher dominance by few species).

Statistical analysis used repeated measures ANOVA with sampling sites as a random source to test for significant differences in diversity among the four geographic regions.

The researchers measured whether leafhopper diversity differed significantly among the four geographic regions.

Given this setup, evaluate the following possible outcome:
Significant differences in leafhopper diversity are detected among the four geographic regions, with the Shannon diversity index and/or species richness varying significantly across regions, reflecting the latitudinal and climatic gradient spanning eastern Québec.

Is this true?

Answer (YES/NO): YES